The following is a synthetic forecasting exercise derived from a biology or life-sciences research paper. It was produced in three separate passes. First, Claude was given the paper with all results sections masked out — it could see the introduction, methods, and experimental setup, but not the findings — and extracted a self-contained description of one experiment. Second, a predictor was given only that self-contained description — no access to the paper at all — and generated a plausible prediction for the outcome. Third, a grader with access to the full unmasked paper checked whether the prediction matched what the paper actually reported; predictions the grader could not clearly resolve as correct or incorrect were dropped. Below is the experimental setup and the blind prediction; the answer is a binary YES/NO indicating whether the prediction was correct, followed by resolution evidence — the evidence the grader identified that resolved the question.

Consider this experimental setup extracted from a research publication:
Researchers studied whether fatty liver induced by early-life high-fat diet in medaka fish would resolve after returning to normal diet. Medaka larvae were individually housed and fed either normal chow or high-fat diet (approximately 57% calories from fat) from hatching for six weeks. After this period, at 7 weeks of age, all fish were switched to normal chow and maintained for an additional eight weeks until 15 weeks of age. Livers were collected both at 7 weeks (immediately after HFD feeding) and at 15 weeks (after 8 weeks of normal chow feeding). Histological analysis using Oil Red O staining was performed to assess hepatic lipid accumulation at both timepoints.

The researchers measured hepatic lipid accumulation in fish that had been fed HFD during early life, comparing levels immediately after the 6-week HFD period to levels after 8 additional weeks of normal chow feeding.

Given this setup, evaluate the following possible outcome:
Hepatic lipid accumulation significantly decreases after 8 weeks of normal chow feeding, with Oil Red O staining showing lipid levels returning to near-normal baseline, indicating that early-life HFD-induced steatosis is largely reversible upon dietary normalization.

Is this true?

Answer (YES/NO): YES